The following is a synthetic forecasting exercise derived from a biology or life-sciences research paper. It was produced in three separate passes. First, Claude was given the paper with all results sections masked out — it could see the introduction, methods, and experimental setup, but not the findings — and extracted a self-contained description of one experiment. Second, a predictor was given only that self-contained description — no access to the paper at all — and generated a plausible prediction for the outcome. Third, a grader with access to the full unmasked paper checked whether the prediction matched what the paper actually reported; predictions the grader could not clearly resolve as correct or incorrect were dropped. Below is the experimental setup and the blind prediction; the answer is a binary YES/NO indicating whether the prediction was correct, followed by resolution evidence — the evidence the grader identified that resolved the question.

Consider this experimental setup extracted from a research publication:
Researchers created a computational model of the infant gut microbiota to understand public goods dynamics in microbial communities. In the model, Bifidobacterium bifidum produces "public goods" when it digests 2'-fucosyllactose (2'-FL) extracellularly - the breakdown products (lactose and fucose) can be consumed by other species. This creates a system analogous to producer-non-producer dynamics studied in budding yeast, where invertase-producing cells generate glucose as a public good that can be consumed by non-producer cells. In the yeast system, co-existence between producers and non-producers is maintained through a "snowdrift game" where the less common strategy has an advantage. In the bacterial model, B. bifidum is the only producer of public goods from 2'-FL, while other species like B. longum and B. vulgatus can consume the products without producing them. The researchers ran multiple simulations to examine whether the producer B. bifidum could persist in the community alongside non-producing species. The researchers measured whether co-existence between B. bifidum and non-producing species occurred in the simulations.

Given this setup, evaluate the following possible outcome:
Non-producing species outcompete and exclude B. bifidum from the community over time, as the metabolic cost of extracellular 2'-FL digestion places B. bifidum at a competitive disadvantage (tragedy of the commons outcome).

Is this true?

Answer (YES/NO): NO